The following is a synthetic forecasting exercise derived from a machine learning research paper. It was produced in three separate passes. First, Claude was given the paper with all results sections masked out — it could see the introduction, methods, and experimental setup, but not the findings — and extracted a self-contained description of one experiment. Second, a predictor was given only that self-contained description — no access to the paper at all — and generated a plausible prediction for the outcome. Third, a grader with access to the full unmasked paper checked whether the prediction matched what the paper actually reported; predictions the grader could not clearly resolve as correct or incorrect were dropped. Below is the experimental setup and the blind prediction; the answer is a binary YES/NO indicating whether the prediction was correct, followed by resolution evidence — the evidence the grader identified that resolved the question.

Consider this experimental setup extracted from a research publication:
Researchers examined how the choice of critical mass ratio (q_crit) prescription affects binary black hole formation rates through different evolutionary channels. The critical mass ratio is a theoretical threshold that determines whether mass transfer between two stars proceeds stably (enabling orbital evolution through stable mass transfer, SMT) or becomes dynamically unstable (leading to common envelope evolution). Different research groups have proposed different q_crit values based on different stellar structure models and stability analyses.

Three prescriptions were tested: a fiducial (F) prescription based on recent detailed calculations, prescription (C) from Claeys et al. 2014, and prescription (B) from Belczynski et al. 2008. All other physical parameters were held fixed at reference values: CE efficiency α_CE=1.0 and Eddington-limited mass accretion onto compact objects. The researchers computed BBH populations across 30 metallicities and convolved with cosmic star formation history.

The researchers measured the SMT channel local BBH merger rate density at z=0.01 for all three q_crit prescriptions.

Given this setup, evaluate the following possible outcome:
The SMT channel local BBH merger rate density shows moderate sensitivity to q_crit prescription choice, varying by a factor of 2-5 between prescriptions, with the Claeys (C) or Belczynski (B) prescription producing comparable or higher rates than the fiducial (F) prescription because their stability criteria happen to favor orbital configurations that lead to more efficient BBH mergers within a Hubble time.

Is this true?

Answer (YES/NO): YES